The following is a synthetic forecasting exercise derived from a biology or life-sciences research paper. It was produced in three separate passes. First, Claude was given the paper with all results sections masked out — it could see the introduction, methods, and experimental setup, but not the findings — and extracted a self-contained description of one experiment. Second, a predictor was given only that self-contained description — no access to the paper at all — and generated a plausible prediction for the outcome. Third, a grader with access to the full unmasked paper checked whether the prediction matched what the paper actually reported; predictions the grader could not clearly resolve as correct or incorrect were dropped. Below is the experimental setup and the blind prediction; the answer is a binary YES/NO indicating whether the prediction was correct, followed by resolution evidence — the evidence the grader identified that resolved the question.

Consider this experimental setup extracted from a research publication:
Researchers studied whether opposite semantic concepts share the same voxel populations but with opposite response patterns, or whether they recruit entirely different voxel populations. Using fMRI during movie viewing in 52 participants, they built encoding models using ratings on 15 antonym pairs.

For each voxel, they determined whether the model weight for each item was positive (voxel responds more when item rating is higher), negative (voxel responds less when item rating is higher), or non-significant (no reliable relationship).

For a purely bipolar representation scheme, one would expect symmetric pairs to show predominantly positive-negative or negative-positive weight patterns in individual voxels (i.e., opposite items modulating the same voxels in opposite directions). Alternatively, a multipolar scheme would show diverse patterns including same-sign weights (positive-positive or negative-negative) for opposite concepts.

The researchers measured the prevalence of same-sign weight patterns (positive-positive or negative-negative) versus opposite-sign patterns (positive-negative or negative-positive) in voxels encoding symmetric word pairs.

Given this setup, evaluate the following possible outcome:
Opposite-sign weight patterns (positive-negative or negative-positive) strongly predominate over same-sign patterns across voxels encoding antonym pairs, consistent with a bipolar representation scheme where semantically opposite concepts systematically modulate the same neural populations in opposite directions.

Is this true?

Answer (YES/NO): NO